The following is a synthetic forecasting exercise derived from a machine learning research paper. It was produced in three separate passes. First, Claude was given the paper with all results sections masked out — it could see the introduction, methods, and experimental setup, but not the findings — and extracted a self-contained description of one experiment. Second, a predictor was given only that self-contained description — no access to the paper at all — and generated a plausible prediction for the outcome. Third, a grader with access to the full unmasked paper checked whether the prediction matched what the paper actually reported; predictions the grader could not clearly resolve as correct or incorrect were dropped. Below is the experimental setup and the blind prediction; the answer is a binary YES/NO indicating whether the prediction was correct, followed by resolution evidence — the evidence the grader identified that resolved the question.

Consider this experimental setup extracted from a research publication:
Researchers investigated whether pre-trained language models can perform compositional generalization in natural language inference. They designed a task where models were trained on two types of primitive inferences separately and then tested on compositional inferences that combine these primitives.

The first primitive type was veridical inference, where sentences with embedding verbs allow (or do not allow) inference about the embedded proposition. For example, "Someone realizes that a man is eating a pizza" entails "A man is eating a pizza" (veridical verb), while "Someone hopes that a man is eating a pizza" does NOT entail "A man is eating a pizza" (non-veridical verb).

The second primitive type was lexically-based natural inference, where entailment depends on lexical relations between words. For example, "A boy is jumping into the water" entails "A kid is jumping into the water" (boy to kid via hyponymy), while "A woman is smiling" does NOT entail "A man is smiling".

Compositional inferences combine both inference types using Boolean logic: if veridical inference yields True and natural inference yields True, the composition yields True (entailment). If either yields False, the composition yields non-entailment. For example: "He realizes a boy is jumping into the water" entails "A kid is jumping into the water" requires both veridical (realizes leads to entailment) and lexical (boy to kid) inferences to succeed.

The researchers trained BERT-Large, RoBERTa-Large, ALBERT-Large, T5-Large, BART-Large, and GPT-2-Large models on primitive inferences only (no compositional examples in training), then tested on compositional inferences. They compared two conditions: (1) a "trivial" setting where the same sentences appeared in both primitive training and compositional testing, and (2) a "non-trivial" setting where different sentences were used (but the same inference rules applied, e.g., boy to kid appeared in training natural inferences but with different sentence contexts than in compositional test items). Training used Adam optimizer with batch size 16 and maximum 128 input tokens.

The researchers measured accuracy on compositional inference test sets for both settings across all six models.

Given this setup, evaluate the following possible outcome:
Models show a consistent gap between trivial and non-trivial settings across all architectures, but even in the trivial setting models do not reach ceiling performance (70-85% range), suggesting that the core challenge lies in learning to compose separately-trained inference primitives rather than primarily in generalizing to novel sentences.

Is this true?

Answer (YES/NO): NO